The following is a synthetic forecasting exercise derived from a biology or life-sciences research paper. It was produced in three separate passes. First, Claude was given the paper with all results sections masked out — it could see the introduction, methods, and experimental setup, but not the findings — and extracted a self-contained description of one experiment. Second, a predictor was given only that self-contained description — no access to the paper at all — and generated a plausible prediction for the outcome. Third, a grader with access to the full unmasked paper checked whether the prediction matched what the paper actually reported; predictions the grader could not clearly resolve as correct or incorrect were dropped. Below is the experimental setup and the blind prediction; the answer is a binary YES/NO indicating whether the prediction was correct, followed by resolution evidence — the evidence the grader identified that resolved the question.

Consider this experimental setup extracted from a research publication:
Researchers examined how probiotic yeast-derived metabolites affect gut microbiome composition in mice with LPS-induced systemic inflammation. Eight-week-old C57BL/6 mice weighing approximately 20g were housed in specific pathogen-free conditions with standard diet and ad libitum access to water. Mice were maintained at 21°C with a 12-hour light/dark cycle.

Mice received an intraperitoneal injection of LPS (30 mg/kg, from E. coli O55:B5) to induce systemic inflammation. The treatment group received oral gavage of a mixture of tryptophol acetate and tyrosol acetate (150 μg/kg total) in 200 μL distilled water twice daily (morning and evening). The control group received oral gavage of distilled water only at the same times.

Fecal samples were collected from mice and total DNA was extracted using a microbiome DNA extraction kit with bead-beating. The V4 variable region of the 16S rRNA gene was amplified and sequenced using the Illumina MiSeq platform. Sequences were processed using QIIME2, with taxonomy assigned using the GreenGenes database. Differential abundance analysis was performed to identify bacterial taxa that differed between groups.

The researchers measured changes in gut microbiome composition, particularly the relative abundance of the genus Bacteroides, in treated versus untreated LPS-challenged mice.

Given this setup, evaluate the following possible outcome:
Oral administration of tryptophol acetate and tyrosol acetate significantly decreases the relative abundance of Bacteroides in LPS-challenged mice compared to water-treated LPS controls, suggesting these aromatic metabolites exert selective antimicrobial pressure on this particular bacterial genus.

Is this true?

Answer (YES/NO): NO